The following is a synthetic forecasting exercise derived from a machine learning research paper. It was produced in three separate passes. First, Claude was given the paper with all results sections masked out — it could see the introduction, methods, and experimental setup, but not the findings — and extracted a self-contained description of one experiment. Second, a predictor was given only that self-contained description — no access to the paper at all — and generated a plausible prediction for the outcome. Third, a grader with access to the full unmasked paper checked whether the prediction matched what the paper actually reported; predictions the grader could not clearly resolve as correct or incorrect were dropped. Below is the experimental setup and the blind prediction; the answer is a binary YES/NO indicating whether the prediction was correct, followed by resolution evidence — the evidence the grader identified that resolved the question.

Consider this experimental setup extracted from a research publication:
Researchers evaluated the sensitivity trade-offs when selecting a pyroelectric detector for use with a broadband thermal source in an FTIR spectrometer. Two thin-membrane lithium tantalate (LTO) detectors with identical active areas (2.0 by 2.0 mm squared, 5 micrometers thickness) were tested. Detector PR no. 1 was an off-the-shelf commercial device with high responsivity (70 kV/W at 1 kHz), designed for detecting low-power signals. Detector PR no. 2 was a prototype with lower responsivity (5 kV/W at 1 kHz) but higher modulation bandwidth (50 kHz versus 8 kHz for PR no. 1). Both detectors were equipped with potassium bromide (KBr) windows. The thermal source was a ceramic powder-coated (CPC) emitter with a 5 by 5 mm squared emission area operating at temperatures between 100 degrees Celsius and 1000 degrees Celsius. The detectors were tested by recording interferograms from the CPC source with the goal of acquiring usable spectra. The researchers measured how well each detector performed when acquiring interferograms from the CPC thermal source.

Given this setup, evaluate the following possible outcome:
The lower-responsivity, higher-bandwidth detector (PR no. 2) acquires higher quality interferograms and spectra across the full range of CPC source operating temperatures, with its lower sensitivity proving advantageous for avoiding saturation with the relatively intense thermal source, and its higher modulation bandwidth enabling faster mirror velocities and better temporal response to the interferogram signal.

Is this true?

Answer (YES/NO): NO